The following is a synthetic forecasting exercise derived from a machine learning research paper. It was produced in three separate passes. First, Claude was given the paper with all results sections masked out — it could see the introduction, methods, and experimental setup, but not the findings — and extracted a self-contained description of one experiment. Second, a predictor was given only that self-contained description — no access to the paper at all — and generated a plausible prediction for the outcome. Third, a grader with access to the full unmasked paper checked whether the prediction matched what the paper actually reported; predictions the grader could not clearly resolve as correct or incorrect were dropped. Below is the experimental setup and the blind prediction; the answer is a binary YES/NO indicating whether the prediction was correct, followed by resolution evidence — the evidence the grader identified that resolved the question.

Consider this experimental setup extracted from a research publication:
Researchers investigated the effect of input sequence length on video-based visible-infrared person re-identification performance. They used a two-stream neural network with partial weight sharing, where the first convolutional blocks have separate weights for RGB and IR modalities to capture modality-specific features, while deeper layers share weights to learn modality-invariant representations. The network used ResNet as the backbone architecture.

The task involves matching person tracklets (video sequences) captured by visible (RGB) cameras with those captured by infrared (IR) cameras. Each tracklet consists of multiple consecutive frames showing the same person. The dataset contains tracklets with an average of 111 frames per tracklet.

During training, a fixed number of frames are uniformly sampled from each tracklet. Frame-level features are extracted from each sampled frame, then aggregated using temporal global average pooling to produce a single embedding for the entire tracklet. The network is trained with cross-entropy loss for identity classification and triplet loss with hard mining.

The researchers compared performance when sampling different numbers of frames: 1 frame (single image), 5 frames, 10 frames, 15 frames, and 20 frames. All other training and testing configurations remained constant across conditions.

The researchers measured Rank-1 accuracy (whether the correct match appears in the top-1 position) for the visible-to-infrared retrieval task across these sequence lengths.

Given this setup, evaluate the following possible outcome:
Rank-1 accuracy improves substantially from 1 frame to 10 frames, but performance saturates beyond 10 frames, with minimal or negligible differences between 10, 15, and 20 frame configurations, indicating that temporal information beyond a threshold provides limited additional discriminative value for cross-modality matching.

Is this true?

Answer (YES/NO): NO